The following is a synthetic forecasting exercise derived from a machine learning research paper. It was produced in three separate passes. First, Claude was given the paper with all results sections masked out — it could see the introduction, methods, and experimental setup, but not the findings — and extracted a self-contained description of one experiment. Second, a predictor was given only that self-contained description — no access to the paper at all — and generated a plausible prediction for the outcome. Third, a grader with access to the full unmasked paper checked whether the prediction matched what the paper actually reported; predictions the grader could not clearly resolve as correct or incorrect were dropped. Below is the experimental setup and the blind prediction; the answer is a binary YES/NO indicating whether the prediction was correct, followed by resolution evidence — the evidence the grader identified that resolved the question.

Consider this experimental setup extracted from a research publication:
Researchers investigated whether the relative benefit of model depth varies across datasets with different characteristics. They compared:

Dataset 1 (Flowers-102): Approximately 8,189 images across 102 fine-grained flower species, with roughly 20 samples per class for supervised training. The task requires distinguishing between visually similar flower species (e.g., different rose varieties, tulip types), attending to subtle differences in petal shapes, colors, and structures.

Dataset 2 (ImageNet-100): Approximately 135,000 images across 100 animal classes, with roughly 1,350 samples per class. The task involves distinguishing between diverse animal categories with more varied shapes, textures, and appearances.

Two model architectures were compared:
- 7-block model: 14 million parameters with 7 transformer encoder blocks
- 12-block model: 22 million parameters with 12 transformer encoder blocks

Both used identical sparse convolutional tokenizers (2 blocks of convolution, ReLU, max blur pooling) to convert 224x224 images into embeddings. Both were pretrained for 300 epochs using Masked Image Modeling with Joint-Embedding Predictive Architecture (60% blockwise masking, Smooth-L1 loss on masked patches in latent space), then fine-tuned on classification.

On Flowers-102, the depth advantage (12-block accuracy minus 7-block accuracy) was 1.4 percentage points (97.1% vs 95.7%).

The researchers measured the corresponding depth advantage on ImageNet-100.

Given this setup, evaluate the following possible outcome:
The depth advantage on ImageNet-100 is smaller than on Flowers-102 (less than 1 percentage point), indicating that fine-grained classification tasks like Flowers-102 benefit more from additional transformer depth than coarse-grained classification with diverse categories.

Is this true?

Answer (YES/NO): NO